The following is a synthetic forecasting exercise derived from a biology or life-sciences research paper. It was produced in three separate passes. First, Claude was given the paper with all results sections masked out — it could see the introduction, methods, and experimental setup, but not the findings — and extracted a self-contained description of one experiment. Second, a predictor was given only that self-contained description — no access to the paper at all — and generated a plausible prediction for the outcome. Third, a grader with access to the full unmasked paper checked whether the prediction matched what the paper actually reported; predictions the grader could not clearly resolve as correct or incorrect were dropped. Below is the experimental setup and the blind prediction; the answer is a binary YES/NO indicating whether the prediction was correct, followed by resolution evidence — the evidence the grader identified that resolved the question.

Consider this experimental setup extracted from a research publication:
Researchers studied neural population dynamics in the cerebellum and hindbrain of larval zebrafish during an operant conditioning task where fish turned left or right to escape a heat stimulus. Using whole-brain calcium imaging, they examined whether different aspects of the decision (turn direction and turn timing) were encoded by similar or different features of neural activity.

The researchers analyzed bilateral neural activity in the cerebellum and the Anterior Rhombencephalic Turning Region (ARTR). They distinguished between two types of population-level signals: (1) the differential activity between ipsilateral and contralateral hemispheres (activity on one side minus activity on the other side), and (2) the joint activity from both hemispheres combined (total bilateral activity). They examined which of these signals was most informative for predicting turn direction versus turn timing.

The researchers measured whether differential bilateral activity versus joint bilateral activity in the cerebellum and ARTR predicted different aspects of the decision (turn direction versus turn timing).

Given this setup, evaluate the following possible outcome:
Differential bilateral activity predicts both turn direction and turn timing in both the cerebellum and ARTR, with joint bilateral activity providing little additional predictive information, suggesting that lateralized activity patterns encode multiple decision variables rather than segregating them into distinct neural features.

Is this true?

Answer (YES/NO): NO